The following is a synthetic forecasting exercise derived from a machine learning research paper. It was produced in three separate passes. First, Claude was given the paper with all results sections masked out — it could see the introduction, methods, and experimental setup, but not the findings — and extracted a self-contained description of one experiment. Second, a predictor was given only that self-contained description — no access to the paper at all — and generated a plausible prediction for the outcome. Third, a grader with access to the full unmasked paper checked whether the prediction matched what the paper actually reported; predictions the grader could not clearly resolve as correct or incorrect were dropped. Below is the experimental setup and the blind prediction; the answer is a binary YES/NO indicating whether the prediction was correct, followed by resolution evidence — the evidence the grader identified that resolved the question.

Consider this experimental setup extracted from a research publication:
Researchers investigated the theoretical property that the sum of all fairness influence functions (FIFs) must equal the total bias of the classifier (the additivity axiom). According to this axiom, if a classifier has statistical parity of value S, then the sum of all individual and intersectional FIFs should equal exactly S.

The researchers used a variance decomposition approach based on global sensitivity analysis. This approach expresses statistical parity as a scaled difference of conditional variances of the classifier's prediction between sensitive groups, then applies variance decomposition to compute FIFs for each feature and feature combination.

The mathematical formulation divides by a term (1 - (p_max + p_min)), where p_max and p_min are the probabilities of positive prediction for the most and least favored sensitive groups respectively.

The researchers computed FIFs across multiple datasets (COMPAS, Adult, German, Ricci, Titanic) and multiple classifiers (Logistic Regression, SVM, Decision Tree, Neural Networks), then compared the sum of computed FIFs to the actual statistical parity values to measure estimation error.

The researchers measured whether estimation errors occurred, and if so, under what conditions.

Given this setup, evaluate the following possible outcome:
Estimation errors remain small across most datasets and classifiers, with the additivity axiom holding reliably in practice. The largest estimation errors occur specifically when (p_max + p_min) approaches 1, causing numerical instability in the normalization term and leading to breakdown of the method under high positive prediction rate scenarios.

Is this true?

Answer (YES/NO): NO